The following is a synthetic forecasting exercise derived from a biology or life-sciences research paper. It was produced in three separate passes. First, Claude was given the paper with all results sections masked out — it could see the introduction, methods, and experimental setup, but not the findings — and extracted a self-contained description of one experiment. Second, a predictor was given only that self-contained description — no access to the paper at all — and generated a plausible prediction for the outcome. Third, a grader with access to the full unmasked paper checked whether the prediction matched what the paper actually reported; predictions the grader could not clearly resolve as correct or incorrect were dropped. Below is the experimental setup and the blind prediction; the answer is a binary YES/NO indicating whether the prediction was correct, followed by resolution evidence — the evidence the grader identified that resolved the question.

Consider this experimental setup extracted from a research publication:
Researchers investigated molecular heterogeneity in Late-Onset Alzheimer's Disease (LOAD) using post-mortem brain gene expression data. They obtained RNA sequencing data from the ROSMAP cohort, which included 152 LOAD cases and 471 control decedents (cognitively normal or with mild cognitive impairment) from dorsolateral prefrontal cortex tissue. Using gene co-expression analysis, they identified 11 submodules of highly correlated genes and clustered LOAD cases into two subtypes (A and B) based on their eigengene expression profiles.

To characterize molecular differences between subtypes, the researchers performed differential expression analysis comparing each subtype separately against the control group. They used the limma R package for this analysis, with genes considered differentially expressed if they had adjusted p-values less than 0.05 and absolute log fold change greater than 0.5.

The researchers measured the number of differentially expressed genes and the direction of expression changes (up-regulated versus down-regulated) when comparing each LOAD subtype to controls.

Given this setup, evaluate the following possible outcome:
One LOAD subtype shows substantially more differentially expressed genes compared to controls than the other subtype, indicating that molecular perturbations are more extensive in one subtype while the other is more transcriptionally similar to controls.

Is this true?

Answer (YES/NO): YES